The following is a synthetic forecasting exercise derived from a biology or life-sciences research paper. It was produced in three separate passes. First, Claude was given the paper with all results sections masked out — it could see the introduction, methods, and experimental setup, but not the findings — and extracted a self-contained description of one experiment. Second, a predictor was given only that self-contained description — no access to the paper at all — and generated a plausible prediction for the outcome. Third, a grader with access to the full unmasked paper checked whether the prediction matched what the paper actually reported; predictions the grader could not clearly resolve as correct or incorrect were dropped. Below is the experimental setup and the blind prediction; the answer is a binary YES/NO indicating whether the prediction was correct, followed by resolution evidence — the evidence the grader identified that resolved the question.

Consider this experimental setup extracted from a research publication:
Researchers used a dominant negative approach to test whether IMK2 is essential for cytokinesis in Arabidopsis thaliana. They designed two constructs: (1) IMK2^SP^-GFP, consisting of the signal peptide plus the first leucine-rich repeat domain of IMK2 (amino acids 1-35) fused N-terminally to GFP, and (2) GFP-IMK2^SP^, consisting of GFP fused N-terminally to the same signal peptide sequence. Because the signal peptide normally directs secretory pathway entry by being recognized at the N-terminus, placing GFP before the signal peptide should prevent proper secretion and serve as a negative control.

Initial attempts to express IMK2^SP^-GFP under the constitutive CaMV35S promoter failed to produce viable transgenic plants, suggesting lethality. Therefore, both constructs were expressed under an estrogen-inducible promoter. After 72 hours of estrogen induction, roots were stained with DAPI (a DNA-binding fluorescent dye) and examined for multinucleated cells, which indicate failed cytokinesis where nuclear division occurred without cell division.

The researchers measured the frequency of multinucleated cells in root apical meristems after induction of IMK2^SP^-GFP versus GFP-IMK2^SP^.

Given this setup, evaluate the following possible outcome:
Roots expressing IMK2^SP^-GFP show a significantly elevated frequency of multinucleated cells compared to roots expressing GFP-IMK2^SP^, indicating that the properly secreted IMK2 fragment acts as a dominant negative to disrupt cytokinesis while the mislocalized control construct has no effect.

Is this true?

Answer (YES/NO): YES